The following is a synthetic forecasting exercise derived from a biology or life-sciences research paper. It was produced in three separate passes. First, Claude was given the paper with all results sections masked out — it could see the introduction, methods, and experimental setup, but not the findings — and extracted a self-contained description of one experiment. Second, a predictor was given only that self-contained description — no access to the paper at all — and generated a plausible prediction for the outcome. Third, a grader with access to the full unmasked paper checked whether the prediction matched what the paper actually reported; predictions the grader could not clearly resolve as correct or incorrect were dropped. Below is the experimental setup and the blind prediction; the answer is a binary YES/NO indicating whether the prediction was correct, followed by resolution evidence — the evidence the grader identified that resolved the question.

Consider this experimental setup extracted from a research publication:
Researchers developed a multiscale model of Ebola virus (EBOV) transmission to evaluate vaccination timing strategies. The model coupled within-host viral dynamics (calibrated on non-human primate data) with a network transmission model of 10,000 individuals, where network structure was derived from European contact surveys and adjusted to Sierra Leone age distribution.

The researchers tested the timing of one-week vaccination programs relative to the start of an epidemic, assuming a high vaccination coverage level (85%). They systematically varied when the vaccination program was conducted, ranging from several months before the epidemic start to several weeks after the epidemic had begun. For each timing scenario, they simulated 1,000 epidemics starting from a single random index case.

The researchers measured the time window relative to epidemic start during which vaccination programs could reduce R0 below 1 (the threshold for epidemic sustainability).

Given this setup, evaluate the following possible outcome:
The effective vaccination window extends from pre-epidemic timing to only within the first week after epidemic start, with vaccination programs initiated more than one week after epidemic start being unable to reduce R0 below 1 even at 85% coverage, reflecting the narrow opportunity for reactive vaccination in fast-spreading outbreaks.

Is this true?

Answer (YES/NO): YES